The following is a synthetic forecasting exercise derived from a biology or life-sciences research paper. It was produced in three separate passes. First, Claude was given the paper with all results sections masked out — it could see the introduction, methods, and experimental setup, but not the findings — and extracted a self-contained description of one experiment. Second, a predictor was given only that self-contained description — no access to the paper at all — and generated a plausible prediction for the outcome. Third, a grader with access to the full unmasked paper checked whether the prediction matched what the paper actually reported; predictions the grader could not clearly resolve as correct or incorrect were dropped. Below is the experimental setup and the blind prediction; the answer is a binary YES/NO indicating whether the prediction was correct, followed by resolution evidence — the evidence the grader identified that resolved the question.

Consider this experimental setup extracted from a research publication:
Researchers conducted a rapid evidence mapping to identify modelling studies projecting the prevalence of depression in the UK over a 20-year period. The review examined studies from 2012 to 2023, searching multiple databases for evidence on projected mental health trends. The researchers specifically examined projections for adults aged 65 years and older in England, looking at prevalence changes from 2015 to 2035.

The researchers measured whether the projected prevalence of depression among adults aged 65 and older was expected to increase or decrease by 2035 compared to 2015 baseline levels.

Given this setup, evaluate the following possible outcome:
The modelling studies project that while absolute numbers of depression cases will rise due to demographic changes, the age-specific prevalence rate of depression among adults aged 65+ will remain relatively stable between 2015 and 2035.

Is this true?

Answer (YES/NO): NO